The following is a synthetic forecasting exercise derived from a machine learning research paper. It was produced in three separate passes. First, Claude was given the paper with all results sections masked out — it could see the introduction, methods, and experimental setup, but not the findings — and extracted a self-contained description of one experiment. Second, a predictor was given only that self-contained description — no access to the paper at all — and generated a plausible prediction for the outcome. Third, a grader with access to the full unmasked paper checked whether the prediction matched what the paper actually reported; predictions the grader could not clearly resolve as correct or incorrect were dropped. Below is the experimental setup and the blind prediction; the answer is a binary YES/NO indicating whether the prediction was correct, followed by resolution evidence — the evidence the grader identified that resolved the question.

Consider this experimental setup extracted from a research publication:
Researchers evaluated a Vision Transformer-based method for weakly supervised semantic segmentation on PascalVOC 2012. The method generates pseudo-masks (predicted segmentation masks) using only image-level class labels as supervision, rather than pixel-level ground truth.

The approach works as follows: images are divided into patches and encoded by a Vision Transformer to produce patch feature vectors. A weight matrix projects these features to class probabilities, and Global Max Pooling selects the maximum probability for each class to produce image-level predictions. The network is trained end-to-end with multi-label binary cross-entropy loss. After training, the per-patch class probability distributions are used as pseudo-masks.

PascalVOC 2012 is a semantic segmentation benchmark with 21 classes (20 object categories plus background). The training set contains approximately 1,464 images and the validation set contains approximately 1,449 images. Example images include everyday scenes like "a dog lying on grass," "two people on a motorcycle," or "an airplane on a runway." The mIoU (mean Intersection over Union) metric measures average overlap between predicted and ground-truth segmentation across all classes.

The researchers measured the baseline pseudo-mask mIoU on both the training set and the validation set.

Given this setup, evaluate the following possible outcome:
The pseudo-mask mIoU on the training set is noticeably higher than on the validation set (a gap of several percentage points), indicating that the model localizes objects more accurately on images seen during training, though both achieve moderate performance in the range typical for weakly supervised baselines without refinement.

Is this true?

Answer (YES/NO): NO